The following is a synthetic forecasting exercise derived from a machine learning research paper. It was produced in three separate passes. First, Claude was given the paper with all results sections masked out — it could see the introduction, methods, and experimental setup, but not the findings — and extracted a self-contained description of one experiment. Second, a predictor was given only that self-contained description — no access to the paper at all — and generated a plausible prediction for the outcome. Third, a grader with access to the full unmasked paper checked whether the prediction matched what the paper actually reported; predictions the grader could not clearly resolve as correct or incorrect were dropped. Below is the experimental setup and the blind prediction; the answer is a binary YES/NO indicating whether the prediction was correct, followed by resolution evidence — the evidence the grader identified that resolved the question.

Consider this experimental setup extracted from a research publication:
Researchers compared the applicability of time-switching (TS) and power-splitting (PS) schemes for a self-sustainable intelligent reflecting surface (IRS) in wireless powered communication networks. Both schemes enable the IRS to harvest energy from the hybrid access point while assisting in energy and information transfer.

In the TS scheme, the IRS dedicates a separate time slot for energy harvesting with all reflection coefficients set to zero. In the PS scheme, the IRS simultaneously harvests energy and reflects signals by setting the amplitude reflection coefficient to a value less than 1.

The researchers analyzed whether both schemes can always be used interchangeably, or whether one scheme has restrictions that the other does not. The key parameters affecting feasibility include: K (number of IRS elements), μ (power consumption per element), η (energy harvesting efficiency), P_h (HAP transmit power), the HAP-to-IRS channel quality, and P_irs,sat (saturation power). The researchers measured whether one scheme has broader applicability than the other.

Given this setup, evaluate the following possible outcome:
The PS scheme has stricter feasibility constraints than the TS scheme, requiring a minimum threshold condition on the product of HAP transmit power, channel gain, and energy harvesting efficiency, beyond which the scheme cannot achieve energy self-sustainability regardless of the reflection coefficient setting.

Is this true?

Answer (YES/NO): YES